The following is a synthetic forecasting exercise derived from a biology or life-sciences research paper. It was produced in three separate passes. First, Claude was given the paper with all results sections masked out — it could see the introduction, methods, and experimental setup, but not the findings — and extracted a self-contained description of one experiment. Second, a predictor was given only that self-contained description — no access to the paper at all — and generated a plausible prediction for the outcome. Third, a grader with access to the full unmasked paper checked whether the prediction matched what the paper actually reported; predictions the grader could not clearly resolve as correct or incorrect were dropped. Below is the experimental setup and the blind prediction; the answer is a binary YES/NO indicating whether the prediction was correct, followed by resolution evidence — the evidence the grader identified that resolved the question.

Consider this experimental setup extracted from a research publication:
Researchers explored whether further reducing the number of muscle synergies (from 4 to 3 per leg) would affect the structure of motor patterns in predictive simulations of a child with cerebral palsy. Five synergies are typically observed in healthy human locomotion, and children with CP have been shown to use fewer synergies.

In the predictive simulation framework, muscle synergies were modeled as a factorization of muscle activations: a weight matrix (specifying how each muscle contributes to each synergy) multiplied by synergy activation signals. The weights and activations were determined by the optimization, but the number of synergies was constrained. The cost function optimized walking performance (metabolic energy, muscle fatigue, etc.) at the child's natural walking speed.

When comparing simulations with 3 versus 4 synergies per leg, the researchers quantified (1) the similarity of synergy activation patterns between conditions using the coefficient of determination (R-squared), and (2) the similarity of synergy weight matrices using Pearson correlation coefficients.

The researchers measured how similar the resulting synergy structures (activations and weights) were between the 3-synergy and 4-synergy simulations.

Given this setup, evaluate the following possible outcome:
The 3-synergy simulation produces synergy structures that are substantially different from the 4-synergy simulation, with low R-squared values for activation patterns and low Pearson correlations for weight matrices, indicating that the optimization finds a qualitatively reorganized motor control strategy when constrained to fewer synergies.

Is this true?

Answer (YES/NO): NO